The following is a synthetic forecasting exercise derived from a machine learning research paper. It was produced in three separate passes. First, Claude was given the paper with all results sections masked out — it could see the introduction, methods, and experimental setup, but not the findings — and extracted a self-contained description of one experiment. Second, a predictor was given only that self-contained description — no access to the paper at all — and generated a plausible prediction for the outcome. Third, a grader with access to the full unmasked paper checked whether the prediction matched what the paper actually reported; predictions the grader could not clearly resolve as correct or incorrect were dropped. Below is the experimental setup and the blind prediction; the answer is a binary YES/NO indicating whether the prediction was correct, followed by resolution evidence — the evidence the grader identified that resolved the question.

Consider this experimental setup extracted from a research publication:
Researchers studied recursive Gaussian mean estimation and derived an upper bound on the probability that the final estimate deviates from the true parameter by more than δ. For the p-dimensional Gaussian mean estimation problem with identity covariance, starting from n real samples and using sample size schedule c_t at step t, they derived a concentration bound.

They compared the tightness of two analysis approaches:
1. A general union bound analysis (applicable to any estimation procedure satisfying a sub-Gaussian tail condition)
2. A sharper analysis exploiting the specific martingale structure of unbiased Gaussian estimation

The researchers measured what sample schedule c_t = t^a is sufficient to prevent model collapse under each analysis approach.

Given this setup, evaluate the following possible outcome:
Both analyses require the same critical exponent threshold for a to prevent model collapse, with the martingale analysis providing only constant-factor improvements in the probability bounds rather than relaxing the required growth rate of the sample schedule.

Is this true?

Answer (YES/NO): NO